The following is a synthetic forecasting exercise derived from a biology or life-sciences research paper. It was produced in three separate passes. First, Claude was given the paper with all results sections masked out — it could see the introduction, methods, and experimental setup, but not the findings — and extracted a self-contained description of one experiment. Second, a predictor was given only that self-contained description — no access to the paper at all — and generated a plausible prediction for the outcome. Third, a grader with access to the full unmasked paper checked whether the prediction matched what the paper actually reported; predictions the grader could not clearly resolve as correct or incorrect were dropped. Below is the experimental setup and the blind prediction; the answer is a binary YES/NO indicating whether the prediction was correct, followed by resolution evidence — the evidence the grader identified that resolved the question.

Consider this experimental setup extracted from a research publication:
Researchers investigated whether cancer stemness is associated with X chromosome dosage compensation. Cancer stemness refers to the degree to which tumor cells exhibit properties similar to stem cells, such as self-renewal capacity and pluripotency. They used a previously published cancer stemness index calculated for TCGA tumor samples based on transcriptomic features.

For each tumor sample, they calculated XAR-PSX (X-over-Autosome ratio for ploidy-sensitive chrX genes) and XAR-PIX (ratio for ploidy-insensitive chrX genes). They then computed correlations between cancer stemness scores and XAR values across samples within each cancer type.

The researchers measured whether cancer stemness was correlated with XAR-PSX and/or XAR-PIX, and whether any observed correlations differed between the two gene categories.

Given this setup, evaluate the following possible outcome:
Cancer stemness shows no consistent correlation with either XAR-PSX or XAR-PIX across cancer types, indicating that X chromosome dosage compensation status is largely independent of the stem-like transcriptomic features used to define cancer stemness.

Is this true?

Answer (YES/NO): NO